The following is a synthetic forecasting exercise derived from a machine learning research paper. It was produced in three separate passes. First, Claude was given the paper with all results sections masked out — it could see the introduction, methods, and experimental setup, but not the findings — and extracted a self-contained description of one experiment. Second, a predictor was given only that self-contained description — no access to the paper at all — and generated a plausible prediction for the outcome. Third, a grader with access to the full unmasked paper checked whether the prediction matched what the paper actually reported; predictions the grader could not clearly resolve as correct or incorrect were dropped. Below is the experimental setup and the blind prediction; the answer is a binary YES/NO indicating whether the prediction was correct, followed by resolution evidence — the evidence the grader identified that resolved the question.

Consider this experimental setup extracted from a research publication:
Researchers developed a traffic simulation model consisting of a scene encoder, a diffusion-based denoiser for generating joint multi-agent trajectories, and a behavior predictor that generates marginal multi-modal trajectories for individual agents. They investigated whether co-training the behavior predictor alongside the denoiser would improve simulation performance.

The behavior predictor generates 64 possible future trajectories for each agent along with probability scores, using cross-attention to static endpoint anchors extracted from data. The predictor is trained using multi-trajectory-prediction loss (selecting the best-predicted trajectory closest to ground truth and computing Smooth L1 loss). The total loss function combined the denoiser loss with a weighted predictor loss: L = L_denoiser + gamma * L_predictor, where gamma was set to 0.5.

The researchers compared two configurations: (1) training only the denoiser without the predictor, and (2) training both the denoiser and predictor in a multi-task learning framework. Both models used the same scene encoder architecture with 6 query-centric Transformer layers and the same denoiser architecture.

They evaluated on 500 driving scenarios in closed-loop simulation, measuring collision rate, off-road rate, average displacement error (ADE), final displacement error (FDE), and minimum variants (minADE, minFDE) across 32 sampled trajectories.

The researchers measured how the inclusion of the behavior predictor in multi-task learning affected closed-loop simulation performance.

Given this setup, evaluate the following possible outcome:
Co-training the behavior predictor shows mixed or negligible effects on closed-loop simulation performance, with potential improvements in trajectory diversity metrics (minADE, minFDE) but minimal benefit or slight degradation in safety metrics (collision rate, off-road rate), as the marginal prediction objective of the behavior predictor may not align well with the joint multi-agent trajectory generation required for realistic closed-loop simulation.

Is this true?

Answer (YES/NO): NO